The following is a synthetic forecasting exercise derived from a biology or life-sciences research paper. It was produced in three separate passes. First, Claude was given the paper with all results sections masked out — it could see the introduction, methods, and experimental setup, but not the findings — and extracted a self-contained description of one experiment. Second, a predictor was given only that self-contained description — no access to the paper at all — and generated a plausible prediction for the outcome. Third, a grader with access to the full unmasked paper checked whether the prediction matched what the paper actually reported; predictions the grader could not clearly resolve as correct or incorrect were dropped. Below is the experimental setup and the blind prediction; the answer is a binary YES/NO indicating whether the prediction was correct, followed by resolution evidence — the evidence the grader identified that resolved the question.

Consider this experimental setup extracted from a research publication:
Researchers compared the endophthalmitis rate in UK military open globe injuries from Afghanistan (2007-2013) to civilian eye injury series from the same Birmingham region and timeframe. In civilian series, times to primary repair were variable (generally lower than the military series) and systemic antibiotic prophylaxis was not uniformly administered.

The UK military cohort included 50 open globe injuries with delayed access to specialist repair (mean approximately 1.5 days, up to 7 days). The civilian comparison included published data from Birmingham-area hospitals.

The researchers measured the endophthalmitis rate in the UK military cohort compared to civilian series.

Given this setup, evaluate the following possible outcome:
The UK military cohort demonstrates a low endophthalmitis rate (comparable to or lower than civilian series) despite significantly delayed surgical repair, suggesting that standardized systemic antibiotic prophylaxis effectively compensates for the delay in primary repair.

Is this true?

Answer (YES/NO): NO